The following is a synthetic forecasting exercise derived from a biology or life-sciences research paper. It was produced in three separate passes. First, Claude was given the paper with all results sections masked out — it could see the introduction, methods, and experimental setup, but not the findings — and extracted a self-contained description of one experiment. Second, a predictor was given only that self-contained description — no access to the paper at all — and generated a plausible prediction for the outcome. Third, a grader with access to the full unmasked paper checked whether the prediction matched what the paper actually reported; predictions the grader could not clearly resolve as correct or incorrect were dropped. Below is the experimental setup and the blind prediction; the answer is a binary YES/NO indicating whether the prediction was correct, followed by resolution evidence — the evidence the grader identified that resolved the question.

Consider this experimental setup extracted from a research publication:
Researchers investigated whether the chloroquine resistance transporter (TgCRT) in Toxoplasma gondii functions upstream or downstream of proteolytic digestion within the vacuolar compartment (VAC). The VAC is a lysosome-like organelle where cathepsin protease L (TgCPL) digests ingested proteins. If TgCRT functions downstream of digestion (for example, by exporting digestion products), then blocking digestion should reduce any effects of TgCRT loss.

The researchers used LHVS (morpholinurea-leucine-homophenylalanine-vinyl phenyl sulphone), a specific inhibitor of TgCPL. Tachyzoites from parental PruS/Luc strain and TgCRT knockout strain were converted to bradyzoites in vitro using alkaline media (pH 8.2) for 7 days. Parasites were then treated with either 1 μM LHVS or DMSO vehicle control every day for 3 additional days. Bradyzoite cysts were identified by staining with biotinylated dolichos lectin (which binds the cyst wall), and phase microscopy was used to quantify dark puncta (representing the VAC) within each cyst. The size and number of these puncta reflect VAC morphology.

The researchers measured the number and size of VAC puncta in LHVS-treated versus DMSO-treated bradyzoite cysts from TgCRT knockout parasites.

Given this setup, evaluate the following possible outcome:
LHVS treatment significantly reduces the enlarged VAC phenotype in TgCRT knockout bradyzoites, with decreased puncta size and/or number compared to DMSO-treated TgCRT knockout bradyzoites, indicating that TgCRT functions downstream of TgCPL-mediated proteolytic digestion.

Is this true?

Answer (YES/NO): YES